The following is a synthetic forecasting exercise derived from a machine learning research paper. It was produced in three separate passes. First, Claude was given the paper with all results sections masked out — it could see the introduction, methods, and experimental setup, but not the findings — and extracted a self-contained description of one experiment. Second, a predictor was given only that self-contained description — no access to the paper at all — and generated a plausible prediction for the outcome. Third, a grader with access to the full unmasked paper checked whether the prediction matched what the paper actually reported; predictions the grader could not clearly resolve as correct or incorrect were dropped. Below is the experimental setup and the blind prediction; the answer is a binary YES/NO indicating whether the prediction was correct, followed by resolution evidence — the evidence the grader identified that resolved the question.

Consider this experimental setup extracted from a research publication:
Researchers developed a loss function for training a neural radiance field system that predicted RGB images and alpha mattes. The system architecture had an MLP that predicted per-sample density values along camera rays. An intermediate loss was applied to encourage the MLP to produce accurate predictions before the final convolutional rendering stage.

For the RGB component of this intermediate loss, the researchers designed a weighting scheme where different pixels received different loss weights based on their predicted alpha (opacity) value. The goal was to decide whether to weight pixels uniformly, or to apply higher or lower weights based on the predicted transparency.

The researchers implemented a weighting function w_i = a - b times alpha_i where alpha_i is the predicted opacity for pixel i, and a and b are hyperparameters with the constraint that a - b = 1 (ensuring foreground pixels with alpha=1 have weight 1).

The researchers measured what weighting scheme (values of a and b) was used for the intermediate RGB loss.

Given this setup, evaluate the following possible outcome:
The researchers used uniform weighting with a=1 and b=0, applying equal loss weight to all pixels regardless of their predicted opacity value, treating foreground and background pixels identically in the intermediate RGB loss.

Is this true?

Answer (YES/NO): NO